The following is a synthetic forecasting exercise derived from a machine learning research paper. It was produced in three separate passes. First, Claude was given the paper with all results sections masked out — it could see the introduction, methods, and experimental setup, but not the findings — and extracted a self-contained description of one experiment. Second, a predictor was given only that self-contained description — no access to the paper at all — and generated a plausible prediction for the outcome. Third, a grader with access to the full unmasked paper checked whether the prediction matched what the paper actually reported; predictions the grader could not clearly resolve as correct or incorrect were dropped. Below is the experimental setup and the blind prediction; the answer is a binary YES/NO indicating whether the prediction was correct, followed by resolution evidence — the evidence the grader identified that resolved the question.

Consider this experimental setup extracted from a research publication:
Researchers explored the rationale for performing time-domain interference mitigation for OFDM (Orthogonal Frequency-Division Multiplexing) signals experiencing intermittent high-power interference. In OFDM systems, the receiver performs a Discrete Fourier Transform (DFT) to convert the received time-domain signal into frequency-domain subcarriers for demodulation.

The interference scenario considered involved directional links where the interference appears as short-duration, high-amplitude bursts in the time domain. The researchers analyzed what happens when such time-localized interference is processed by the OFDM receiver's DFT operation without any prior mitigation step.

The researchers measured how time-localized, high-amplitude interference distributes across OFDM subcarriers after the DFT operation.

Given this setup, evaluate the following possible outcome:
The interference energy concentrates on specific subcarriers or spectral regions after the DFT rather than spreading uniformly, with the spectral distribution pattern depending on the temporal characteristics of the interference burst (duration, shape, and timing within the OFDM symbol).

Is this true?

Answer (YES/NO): NO